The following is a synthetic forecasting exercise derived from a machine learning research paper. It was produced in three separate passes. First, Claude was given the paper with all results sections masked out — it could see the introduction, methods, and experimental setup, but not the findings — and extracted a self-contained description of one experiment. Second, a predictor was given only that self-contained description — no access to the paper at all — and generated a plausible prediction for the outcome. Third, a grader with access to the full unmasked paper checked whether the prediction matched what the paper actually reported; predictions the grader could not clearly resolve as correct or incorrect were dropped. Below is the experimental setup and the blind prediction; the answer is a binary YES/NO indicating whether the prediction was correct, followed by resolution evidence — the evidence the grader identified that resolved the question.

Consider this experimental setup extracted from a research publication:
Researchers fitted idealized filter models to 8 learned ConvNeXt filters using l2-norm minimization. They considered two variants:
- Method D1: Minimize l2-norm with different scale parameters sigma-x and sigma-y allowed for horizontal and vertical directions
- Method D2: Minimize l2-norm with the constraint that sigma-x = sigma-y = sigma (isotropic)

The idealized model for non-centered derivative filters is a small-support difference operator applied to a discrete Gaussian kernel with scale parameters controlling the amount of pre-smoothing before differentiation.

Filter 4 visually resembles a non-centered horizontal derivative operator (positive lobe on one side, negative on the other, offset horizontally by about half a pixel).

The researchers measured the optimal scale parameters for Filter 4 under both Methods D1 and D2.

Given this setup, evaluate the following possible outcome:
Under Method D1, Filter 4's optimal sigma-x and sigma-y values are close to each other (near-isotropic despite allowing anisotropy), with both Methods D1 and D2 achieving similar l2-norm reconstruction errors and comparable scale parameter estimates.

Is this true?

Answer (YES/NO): NO